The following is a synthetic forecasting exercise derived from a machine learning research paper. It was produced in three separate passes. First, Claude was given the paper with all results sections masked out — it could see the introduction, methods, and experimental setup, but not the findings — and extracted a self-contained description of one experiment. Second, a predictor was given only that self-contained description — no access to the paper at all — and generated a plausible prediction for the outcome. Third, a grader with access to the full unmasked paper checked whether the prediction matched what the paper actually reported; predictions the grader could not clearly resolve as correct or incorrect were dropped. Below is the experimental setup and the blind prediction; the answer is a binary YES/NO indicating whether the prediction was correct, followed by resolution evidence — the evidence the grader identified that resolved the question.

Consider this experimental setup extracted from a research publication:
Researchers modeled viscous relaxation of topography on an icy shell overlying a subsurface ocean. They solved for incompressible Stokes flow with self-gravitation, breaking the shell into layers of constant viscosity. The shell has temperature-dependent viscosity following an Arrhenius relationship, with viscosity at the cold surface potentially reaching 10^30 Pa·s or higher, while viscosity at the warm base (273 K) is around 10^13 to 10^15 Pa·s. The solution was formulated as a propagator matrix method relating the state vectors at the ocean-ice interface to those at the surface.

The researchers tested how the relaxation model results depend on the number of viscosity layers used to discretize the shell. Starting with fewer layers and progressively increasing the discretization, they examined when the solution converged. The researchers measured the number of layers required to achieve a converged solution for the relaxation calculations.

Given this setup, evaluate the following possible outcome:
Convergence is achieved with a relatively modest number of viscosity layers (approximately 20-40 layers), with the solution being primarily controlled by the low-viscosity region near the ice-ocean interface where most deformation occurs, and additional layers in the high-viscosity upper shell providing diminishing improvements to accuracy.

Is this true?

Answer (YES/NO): NO